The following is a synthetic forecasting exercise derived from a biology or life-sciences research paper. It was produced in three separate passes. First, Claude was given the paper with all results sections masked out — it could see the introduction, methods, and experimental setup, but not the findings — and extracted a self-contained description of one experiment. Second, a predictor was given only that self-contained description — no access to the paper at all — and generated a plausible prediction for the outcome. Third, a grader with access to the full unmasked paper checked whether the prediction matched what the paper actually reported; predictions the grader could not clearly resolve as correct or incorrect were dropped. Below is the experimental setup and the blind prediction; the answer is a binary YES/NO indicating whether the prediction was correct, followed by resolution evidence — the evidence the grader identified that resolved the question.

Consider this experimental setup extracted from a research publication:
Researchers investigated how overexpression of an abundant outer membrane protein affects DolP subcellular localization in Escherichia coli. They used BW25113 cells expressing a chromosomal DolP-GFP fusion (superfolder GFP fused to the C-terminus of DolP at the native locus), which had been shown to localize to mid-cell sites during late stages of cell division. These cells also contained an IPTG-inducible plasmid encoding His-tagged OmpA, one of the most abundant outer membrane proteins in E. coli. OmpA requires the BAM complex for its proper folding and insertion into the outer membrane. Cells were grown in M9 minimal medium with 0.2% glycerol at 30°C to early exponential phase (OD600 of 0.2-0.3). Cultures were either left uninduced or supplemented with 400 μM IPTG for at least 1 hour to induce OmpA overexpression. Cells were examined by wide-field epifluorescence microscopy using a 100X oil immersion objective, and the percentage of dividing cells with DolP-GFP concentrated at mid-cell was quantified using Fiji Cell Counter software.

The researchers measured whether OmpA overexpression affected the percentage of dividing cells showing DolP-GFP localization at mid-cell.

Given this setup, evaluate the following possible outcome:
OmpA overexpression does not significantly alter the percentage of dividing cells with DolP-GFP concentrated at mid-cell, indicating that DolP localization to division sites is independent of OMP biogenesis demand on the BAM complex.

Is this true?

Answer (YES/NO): YES